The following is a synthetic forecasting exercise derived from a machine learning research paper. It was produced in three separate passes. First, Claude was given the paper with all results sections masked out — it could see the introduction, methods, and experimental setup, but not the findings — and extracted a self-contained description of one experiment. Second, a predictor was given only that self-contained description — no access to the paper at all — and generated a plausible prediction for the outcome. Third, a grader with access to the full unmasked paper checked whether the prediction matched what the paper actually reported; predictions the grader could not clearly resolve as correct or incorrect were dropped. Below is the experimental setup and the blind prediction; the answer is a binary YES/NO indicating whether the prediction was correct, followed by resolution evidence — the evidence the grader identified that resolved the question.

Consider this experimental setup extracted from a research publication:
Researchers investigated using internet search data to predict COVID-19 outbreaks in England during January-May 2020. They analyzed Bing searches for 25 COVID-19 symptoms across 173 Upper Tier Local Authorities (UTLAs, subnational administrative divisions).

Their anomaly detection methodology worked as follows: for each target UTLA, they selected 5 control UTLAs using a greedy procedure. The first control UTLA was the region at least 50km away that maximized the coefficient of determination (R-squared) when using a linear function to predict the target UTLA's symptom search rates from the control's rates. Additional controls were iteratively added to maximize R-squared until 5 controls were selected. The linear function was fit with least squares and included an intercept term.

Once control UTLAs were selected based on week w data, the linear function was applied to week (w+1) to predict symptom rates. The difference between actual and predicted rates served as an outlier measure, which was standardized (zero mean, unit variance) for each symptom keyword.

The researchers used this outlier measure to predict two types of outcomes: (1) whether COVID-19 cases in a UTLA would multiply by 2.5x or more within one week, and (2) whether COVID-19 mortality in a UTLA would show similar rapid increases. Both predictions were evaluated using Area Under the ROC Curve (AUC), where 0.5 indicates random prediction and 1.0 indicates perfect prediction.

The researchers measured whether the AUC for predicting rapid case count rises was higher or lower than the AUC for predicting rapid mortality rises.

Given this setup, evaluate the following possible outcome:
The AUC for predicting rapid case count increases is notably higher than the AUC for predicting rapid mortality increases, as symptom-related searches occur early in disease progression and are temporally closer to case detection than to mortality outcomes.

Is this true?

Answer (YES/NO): NO